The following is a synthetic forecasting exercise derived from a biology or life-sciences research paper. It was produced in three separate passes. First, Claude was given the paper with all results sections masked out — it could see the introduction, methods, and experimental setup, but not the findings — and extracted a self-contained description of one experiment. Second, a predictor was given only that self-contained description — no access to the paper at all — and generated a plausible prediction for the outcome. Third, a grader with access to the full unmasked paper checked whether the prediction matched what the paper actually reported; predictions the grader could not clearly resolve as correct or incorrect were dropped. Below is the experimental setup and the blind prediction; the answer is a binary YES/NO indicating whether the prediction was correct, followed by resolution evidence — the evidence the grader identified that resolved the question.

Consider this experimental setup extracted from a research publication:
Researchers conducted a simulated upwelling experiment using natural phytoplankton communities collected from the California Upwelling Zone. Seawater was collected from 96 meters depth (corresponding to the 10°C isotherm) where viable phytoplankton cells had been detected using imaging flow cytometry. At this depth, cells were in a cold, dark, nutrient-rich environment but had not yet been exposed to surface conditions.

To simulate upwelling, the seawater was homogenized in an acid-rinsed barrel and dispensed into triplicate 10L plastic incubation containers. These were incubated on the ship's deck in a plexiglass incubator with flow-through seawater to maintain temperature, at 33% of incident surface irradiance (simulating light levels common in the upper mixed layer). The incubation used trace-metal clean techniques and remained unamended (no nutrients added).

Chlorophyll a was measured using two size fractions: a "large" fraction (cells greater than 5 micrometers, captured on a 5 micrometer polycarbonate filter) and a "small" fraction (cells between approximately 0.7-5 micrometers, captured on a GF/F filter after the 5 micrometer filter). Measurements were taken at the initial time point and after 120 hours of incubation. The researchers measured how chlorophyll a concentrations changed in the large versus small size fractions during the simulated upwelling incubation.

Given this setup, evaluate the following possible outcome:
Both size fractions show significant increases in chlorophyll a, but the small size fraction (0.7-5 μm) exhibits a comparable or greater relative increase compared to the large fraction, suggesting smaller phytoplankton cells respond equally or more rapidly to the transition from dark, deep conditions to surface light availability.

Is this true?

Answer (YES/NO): NO